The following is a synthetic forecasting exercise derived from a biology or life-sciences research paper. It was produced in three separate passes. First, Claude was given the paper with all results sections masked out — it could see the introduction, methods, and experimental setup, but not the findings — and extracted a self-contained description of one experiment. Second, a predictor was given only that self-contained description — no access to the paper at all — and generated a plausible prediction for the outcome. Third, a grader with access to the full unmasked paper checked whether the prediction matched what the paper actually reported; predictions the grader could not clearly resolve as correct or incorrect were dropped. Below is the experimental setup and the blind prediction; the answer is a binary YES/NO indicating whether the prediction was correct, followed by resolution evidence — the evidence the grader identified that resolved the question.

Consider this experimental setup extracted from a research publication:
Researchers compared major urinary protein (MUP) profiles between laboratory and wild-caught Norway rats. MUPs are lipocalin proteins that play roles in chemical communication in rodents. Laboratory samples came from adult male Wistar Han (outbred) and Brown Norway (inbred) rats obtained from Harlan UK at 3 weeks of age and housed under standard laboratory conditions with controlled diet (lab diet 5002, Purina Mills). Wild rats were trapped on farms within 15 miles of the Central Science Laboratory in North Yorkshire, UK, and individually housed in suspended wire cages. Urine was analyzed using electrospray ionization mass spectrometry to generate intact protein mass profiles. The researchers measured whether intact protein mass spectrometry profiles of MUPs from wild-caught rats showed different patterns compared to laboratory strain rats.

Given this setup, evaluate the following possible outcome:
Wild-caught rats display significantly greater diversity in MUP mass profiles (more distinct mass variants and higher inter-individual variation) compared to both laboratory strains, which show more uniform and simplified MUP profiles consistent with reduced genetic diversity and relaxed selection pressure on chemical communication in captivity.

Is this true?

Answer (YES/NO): NO